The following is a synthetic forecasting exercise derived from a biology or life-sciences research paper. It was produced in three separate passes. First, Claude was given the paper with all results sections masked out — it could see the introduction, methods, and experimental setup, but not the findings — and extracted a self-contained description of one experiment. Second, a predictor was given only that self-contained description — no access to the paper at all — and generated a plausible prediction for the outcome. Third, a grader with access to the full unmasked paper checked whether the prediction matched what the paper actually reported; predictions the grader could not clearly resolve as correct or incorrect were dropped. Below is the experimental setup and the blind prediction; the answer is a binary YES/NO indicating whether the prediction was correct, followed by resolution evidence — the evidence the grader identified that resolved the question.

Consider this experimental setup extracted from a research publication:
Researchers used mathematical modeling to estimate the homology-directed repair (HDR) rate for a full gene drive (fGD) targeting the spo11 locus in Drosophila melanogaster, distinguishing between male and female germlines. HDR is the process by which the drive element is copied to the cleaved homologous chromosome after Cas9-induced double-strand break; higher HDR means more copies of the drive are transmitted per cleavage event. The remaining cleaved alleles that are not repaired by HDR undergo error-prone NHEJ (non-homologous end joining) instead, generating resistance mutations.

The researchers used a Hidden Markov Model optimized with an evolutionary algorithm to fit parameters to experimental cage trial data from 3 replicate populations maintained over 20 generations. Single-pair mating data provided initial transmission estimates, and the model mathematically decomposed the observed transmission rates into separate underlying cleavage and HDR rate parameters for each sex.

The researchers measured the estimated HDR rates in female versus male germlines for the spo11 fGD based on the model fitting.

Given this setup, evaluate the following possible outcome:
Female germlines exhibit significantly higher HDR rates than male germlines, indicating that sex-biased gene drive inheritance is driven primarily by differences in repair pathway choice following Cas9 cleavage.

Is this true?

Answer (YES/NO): YES